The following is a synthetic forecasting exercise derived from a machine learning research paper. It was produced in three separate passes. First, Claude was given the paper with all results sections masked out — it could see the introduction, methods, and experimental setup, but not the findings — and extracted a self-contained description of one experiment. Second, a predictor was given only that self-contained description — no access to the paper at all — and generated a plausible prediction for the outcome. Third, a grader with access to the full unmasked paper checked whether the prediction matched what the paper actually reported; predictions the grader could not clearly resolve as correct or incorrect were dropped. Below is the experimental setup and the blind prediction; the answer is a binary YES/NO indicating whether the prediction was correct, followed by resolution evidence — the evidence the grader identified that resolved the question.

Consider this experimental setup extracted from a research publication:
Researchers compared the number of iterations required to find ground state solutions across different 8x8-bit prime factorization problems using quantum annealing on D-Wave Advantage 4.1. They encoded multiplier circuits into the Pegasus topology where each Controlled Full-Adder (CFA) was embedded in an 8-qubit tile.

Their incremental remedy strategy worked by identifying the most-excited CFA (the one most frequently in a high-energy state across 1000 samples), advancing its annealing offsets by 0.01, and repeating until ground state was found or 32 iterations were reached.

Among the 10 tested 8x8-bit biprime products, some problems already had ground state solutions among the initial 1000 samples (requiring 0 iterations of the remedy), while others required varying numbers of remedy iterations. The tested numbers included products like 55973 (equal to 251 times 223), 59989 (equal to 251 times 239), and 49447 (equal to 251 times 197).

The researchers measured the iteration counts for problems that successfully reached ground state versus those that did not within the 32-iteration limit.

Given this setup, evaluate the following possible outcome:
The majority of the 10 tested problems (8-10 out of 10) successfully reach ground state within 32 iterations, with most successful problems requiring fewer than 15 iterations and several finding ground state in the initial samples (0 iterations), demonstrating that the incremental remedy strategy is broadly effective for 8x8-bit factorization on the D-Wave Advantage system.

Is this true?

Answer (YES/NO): NO